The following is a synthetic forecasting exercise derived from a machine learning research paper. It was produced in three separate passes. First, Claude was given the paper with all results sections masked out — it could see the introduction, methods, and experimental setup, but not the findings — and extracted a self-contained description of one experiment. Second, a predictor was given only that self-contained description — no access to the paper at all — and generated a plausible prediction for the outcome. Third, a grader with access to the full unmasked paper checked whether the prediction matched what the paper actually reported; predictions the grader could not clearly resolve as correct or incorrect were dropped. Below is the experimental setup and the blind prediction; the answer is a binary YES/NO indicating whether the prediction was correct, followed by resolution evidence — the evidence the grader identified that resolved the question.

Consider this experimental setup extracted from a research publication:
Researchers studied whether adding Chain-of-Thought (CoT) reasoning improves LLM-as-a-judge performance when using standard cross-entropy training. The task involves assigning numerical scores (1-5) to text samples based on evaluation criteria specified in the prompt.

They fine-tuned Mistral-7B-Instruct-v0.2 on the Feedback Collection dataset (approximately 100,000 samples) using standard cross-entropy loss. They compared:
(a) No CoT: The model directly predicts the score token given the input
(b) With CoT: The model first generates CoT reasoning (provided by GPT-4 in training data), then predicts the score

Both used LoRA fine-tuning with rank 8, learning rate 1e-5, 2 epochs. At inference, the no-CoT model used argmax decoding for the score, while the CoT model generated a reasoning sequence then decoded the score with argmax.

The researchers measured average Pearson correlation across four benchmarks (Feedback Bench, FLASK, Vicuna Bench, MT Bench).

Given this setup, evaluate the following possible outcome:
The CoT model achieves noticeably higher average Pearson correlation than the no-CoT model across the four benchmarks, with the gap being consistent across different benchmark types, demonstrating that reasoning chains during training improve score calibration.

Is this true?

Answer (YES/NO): NO